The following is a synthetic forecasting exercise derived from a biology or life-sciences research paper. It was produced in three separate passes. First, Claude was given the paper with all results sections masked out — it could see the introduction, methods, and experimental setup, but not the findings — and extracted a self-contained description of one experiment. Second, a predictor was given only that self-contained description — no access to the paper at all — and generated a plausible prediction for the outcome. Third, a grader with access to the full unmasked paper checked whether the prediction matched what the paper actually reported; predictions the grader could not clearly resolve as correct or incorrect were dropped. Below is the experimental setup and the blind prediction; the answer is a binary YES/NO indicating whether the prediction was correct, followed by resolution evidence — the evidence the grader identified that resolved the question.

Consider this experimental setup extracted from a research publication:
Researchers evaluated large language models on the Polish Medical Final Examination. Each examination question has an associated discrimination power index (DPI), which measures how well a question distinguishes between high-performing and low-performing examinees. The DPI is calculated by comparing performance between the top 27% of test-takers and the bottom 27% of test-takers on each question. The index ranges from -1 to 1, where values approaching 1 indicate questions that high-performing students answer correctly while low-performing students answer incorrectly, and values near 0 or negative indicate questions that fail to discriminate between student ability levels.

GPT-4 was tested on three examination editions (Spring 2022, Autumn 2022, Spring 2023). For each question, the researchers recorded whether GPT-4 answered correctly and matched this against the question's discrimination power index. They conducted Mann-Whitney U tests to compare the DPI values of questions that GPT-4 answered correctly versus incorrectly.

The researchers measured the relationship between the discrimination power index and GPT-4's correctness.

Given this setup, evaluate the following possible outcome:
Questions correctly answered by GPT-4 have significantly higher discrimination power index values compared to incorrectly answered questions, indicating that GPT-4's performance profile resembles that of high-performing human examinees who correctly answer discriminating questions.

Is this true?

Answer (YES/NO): NO